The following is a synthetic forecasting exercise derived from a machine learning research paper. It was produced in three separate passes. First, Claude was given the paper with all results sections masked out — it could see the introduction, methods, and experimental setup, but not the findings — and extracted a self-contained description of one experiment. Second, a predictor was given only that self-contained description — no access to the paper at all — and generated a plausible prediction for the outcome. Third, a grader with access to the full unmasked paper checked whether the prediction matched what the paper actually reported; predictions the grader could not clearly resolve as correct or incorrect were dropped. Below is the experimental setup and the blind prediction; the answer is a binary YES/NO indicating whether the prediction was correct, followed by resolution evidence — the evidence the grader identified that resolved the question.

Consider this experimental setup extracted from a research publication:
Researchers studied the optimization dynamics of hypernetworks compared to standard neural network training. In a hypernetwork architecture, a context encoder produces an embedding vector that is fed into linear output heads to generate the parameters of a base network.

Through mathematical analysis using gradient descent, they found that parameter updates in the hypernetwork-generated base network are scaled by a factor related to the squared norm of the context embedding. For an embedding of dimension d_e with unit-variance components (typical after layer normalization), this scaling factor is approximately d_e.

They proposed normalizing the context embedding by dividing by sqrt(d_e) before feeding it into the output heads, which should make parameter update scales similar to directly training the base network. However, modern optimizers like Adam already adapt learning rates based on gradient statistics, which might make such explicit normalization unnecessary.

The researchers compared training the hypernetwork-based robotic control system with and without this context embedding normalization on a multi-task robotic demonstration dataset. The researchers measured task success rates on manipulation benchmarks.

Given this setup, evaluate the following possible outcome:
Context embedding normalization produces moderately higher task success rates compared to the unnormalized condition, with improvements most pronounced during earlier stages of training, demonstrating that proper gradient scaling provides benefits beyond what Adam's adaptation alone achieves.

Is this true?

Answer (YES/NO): NO